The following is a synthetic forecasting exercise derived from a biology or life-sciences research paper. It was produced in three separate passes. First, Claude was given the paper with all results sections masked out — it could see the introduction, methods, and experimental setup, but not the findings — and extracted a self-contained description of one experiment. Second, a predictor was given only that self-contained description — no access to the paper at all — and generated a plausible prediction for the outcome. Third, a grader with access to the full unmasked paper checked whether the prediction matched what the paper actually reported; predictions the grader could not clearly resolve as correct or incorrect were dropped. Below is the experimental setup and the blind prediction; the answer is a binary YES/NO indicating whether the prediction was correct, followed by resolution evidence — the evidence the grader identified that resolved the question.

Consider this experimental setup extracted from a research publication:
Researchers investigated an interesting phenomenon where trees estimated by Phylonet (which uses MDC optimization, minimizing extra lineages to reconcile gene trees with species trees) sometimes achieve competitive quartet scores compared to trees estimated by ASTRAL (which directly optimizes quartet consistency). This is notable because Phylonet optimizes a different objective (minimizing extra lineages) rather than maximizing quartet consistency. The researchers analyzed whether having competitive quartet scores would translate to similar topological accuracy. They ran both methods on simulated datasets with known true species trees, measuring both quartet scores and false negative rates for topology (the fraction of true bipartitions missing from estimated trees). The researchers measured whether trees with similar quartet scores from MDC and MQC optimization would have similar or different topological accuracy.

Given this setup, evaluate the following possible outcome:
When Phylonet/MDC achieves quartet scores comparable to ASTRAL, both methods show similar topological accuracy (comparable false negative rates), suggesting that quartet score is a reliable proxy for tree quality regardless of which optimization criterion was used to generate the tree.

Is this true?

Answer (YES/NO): NO